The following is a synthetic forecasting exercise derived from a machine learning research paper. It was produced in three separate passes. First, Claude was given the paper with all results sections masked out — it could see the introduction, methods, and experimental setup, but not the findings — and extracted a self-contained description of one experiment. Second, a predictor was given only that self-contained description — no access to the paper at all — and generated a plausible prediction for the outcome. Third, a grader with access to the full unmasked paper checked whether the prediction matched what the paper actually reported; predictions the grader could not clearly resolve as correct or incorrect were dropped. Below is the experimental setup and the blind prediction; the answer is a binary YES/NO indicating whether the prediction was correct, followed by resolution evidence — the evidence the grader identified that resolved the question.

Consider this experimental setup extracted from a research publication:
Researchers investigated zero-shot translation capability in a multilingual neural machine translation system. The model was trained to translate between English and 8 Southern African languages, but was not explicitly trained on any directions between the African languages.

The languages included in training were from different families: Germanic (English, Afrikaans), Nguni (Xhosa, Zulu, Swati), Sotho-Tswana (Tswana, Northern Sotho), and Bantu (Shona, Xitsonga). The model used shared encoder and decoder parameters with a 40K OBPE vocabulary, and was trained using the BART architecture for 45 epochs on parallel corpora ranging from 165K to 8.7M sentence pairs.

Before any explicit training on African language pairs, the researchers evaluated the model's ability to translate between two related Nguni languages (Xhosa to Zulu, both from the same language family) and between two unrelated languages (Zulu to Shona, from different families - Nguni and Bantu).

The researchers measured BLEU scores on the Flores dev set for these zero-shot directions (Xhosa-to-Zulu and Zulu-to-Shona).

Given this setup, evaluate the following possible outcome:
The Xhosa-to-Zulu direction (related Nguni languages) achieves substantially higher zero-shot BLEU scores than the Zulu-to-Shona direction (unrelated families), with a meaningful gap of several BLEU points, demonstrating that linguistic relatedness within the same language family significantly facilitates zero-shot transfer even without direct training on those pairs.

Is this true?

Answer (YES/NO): NO